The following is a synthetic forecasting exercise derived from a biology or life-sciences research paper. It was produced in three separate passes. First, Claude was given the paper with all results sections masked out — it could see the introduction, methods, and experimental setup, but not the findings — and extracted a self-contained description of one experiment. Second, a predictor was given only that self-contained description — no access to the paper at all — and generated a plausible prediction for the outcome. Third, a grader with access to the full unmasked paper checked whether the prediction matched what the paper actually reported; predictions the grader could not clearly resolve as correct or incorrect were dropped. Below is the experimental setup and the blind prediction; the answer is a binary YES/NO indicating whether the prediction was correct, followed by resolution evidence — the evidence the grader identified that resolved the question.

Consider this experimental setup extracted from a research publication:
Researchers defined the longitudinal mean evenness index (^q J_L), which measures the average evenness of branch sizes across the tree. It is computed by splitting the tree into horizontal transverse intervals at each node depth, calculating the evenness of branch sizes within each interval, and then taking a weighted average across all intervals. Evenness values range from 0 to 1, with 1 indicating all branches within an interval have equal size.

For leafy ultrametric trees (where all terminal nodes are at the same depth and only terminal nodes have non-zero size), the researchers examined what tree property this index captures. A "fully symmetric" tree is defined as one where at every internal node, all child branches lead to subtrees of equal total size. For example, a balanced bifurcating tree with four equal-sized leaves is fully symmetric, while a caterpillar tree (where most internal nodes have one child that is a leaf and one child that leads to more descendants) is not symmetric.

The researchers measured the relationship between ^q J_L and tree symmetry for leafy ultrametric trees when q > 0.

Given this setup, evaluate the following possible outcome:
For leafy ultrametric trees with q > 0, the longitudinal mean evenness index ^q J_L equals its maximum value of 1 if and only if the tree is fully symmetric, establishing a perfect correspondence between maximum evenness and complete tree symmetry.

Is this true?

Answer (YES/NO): YES